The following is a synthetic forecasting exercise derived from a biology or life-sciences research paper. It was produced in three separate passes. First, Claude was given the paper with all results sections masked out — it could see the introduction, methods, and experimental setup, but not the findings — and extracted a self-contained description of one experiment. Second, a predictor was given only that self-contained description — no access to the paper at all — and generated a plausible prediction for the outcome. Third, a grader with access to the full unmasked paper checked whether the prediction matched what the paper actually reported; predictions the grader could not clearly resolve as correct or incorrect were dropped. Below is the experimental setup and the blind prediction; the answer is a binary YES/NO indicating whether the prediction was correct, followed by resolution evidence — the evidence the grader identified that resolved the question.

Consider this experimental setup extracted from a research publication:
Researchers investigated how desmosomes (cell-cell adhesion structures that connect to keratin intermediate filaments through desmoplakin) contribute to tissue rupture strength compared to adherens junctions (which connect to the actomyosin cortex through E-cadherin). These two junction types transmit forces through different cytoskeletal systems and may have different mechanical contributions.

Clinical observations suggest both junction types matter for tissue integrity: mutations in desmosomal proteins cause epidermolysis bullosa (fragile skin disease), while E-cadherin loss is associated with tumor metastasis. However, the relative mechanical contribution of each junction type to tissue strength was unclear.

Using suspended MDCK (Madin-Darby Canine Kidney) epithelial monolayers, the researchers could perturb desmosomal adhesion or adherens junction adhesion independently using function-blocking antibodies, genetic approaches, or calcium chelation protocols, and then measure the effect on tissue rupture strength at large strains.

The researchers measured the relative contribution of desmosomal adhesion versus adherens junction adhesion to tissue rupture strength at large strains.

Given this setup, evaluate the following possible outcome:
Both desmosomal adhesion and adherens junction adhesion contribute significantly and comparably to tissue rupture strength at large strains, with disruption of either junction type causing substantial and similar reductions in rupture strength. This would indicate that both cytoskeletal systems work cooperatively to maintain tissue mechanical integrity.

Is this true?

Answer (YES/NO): NO